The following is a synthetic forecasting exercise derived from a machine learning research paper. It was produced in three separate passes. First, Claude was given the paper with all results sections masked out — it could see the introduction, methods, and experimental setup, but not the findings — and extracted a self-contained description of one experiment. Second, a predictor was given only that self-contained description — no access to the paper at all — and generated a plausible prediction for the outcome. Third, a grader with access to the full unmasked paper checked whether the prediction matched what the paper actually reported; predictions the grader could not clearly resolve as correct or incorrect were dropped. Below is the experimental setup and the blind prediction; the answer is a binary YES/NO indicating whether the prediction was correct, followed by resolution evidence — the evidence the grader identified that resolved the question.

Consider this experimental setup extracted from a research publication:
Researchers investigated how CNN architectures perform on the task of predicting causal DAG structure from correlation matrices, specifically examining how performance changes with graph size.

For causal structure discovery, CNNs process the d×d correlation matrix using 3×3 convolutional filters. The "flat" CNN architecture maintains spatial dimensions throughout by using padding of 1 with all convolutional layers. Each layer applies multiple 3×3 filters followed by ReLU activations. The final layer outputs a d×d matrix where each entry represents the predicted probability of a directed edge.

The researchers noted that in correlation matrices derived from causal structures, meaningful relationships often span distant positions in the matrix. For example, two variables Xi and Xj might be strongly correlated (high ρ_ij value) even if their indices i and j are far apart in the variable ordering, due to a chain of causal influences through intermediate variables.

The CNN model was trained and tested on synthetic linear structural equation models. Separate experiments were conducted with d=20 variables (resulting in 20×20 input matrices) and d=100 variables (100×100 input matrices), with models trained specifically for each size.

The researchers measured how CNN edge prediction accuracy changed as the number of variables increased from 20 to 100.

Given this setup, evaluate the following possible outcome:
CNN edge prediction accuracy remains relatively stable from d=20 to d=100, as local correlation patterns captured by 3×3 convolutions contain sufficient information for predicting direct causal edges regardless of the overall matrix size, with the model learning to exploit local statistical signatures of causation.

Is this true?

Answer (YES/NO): NO